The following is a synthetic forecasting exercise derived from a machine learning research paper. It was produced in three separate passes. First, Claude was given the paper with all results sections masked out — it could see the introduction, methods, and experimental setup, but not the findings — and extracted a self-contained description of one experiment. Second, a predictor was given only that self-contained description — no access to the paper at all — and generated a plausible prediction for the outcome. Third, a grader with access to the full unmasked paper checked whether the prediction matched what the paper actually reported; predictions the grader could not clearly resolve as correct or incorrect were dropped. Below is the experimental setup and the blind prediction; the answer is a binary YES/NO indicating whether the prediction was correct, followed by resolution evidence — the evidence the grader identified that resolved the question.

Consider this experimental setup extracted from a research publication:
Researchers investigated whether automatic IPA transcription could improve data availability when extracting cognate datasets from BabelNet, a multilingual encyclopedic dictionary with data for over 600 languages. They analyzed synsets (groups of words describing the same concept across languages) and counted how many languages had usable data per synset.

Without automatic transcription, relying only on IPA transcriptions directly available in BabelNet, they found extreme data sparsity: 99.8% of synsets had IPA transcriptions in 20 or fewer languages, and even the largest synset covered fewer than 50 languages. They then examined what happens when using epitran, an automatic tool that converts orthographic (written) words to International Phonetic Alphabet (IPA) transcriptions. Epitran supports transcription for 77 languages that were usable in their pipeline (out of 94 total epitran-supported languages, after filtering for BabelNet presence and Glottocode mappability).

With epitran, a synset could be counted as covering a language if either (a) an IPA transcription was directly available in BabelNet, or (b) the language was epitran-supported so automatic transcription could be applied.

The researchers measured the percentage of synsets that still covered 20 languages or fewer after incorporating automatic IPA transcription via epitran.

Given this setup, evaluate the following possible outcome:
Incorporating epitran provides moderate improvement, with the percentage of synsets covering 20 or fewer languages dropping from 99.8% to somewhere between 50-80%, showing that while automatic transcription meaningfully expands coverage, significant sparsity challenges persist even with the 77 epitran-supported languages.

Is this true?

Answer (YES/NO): YES